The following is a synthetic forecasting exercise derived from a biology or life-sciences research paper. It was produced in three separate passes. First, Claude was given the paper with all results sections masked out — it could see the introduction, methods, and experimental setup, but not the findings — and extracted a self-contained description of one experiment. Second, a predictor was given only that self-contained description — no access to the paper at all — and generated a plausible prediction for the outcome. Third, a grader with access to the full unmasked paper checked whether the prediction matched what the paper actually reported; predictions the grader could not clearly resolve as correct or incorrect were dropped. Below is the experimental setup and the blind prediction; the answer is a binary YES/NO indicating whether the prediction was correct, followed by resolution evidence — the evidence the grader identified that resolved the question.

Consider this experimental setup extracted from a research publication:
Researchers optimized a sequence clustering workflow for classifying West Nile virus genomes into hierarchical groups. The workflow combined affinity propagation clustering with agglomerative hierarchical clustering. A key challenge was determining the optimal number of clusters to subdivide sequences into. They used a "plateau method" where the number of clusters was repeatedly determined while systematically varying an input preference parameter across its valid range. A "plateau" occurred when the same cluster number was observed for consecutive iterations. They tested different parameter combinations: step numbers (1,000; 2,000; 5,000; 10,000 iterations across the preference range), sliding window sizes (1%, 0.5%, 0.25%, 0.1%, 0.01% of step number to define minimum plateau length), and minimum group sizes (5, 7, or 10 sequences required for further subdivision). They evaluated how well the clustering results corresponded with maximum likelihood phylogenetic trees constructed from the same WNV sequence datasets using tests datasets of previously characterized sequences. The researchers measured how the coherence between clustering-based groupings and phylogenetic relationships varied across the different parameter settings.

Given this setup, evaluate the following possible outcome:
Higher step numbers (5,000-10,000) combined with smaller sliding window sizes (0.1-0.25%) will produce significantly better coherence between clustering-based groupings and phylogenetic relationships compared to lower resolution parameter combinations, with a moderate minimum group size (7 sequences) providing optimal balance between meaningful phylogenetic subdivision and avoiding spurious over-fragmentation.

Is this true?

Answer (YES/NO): NO